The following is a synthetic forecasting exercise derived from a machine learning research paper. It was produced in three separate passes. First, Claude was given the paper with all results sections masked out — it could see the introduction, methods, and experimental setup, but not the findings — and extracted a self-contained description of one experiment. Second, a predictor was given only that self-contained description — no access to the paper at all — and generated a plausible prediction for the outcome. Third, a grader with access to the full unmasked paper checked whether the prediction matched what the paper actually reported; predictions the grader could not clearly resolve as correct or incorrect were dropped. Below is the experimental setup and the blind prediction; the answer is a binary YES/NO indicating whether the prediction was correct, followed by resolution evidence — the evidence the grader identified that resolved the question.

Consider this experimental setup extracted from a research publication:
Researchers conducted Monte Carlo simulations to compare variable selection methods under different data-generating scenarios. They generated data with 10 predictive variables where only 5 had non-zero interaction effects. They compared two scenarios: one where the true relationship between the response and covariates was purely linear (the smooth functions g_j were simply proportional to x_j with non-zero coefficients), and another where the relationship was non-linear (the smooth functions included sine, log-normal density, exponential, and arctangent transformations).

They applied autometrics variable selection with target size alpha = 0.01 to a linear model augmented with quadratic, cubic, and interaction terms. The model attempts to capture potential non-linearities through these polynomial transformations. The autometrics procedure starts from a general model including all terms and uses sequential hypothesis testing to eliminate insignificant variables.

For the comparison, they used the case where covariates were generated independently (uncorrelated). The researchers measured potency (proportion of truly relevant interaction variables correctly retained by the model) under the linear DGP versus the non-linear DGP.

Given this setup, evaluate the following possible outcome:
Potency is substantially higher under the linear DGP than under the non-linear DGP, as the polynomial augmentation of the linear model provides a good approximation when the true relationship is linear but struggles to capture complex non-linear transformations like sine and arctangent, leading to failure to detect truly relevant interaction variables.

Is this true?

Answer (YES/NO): NO